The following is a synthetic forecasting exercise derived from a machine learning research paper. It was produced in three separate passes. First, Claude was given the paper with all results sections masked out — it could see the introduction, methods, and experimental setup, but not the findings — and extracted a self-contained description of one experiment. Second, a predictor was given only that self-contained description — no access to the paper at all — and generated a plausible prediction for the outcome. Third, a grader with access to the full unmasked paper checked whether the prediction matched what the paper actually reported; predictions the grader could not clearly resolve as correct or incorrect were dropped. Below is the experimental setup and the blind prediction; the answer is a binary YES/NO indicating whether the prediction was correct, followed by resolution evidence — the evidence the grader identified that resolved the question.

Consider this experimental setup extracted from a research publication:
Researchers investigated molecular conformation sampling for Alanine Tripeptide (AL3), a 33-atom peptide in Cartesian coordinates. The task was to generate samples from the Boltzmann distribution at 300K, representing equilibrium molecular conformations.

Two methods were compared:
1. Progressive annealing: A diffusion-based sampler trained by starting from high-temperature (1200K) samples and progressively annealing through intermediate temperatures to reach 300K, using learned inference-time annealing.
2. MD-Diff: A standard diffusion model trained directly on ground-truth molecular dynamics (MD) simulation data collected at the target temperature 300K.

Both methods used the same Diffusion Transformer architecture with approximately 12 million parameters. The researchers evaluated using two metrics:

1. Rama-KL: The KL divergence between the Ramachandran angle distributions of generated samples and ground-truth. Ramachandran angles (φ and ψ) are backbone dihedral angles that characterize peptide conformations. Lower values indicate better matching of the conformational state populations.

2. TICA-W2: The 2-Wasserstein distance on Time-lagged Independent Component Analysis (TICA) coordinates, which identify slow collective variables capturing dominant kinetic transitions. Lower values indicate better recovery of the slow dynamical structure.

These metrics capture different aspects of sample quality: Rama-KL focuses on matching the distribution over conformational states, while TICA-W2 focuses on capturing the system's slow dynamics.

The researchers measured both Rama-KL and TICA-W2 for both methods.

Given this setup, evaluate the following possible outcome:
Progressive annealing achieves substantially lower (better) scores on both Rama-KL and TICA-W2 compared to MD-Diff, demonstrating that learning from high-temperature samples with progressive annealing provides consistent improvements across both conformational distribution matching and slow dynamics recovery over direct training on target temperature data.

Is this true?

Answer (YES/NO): NO